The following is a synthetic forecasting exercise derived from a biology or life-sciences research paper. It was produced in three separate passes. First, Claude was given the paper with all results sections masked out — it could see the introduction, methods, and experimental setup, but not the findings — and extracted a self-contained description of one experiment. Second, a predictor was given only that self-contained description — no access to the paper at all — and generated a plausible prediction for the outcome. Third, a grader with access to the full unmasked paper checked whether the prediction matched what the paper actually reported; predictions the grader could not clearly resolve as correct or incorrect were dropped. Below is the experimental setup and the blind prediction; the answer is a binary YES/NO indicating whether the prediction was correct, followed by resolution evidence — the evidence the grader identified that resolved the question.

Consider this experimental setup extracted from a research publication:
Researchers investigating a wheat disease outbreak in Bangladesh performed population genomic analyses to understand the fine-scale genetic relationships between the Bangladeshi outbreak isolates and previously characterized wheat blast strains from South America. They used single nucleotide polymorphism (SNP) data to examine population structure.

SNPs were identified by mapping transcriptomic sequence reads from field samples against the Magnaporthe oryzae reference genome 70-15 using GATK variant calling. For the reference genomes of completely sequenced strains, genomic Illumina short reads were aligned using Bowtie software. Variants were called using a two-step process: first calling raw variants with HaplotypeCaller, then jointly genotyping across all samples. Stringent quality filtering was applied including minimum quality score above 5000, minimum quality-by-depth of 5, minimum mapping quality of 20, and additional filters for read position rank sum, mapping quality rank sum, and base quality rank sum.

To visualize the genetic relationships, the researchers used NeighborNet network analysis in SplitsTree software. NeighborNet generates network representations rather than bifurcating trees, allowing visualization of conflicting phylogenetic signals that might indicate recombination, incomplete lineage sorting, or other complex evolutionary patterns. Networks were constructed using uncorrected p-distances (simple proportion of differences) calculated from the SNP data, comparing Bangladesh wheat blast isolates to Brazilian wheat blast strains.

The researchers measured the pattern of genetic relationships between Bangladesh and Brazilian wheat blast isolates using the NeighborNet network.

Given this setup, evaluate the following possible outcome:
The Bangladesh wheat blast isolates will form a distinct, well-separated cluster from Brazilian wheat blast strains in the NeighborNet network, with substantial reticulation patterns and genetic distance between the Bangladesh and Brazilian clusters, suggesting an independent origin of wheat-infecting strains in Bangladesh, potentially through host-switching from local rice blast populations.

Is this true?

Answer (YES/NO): NO